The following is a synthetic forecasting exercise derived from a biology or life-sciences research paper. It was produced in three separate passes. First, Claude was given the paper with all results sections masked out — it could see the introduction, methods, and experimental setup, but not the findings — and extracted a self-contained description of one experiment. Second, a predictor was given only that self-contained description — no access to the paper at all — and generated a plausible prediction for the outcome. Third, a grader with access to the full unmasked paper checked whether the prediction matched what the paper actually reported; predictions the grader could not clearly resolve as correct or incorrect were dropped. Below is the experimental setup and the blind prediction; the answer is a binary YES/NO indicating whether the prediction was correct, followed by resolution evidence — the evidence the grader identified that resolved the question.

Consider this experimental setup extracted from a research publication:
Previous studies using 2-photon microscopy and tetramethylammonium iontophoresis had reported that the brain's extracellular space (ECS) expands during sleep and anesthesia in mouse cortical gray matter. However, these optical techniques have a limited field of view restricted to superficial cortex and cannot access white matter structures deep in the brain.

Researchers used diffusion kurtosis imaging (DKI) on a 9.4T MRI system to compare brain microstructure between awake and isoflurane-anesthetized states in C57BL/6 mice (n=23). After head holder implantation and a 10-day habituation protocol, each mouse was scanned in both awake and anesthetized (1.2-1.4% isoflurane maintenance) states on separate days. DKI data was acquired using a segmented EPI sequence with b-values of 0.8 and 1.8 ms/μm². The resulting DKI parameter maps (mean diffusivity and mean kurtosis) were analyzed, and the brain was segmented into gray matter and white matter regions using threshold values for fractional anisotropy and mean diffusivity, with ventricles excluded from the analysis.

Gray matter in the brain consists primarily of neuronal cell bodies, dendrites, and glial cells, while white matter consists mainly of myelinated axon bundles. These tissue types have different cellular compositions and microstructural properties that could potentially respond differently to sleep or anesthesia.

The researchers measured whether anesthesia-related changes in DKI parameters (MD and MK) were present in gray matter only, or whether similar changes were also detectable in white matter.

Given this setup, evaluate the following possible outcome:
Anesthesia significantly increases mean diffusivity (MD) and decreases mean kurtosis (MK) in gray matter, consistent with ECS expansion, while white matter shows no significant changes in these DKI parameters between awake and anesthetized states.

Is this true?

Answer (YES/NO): NO